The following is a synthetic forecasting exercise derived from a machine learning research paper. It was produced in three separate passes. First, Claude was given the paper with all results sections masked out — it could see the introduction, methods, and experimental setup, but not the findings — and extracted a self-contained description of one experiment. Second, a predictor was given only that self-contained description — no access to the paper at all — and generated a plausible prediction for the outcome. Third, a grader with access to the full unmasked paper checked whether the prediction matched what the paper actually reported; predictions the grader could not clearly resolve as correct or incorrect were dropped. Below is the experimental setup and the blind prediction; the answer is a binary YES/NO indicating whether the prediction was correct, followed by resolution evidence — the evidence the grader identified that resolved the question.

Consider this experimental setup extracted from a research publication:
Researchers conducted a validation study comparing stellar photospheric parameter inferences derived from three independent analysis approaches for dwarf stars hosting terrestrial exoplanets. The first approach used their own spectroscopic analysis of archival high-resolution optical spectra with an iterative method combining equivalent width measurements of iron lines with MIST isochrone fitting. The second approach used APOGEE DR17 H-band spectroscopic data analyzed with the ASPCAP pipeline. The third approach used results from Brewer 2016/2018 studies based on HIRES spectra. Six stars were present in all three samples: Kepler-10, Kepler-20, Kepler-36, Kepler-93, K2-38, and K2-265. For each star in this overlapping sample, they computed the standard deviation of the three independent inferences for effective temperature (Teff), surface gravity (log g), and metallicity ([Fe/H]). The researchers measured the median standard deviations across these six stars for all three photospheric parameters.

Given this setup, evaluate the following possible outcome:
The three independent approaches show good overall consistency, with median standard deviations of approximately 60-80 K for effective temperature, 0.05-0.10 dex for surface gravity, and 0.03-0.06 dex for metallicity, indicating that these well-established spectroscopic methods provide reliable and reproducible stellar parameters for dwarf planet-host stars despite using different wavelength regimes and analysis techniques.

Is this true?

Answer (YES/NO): NO